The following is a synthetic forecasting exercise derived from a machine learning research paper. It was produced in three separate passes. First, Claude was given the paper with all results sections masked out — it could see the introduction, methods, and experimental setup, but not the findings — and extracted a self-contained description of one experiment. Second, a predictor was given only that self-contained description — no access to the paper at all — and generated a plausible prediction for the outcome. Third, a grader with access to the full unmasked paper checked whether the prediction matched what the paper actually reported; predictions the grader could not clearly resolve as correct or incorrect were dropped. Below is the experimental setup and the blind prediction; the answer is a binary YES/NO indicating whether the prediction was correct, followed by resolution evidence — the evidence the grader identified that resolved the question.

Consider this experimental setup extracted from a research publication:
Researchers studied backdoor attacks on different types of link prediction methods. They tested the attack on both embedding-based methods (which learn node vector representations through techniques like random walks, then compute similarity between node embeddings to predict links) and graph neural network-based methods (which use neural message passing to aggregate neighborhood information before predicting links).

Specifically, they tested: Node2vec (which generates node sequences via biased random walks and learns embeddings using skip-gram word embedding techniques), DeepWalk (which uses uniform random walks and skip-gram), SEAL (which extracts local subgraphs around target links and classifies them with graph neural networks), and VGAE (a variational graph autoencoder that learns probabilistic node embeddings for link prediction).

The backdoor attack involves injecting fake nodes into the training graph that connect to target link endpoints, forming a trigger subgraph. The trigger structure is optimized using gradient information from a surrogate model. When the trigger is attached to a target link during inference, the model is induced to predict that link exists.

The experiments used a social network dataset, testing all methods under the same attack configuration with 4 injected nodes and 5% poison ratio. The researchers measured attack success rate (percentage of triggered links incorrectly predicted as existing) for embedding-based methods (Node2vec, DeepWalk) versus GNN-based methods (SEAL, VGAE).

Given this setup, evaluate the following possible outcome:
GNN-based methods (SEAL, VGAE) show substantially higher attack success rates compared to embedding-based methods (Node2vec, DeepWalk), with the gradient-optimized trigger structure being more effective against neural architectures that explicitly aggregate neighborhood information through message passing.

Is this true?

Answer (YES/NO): YES